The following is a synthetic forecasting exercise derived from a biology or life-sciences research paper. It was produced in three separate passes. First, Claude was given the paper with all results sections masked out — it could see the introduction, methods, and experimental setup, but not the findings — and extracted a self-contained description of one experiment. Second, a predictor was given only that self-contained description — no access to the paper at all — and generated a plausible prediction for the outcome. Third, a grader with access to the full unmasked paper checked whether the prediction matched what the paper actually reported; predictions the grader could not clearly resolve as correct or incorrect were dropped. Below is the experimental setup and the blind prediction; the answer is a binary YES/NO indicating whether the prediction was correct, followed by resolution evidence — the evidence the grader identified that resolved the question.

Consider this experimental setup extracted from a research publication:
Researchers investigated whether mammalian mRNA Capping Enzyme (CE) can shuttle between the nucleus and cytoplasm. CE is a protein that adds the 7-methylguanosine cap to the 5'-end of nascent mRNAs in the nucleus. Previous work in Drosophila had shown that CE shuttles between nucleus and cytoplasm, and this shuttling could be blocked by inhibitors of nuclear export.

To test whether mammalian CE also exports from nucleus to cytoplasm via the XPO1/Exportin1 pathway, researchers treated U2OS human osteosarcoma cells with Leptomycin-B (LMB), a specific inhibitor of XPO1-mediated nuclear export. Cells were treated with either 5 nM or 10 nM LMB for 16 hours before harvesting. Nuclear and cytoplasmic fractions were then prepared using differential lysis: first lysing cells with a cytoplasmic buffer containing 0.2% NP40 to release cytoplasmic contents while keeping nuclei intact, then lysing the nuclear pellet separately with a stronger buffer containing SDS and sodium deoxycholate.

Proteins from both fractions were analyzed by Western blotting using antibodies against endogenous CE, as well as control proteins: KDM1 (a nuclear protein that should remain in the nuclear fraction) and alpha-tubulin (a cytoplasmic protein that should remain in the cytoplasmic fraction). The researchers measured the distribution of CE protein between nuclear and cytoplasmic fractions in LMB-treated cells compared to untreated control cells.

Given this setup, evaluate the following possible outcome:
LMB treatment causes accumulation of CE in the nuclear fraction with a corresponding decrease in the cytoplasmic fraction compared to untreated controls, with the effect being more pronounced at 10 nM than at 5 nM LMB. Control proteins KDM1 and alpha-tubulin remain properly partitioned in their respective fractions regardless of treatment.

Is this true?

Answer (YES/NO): YES